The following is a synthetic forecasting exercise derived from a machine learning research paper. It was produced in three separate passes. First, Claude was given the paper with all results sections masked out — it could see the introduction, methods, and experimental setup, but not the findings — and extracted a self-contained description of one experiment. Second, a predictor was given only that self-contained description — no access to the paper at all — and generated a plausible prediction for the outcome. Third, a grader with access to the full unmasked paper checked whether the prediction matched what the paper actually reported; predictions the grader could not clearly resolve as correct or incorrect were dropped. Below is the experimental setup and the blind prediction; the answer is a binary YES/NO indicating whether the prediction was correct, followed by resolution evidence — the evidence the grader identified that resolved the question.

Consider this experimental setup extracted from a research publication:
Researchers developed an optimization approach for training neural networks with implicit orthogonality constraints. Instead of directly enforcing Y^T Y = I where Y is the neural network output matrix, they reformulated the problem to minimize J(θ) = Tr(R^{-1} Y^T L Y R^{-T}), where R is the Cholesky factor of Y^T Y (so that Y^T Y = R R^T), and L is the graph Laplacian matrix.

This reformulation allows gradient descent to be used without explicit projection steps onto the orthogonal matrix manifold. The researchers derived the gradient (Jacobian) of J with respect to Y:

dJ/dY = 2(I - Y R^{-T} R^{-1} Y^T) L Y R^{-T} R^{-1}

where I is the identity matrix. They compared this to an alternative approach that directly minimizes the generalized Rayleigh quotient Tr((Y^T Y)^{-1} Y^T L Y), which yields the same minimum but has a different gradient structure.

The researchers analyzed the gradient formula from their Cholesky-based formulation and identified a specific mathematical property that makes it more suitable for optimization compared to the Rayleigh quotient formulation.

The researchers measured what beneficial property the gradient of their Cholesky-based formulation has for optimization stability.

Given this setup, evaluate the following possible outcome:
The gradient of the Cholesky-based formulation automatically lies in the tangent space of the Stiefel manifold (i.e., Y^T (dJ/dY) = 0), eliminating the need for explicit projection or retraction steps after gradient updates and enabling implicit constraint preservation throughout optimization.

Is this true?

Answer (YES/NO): NO